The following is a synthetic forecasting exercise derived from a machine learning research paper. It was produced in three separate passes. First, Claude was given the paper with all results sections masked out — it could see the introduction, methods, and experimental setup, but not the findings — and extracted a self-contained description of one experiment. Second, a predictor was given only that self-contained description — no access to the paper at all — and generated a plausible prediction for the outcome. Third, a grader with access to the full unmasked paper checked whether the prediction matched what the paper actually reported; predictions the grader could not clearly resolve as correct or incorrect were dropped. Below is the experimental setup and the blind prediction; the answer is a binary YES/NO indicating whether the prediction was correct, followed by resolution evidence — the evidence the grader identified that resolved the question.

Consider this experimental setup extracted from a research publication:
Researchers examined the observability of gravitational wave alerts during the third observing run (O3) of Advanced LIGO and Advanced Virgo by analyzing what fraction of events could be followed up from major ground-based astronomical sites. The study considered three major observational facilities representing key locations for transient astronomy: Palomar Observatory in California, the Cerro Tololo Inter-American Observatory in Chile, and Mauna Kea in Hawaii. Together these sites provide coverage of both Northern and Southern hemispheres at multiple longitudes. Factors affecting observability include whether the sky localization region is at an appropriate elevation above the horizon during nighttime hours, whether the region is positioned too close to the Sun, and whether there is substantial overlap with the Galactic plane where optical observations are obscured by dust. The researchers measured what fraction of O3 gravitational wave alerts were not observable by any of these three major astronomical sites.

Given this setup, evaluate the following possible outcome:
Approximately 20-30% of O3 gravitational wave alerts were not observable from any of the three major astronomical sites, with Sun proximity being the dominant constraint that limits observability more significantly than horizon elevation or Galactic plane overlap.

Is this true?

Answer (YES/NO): NO